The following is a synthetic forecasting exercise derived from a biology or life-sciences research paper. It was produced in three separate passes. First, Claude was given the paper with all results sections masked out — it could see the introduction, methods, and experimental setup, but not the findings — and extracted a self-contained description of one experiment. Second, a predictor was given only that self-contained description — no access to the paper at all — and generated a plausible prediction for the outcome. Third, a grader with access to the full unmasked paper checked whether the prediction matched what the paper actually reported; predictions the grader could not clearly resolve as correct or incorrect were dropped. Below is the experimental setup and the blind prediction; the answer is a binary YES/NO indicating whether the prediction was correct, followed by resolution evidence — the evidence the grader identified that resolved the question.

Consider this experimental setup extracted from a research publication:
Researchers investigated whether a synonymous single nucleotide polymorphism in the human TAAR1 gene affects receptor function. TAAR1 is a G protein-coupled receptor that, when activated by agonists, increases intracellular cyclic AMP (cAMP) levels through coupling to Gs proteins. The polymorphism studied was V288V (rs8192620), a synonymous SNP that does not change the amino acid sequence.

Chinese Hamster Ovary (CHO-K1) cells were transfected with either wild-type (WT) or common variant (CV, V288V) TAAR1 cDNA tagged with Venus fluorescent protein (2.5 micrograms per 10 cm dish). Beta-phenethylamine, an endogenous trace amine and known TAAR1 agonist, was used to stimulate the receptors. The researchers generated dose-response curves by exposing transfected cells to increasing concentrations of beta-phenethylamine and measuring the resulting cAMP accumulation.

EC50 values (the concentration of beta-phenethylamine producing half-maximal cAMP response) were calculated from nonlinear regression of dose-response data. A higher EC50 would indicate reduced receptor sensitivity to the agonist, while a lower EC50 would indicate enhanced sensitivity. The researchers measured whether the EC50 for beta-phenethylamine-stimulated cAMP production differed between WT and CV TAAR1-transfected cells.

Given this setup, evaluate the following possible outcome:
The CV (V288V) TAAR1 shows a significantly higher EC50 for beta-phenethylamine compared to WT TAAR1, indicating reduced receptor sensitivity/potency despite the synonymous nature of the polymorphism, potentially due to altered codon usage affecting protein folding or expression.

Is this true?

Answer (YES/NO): NO